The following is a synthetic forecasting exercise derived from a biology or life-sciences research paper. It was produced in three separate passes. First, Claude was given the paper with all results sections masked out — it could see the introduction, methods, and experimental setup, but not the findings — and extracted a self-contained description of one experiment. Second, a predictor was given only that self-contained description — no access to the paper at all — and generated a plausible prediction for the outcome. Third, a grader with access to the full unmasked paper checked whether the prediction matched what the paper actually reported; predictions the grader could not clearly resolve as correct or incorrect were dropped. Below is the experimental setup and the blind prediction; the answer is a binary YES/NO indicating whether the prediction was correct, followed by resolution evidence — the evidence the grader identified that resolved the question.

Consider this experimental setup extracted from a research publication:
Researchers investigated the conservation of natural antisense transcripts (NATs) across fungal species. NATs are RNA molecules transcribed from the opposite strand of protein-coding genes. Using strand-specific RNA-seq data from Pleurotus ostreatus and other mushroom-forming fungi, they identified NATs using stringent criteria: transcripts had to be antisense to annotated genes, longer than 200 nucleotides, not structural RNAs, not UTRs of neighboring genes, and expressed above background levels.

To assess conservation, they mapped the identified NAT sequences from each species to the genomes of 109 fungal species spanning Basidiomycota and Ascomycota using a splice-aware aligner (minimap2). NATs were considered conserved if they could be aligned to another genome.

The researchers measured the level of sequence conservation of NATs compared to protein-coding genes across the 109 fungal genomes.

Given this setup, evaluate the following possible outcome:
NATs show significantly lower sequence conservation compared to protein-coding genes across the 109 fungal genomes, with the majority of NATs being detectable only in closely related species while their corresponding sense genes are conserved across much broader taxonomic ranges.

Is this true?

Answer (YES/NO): YES